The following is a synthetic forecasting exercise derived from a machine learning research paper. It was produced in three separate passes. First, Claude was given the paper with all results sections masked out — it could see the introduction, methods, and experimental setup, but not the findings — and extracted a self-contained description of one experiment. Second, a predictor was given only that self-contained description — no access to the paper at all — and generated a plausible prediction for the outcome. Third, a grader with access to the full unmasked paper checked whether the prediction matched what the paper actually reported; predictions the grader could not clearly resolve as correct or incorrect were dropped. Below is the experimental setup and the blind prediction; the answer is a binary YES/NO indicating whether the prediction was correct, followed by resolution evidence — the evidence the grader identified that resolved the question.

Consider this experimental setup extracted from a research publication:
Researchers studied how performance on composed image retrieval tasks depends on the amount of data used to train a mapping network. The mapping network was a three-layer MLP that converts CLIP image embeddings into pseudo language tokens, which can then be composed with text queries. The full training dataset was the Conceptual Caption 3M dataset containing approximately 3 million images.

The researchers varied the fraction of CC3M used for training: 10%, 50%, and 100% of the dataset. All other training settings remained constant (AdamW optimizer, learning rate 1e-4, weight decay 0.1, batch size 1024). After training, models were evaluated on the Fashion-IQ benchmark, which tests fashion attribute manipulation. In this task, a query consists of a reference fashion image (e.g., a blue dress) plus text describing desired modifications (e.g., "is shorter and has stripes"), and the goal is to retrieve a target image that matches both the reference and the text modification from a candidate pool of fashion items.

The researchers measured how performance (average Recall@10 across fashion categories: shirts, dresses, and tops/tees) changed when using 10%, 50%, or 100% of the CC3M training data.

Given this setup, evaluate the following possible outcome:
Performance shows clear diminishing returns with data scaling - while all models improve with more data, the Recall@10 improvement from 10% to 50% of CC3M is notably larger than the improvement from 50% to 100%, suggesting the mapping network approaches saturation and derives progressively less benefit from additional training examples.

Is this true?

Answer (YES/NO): YES